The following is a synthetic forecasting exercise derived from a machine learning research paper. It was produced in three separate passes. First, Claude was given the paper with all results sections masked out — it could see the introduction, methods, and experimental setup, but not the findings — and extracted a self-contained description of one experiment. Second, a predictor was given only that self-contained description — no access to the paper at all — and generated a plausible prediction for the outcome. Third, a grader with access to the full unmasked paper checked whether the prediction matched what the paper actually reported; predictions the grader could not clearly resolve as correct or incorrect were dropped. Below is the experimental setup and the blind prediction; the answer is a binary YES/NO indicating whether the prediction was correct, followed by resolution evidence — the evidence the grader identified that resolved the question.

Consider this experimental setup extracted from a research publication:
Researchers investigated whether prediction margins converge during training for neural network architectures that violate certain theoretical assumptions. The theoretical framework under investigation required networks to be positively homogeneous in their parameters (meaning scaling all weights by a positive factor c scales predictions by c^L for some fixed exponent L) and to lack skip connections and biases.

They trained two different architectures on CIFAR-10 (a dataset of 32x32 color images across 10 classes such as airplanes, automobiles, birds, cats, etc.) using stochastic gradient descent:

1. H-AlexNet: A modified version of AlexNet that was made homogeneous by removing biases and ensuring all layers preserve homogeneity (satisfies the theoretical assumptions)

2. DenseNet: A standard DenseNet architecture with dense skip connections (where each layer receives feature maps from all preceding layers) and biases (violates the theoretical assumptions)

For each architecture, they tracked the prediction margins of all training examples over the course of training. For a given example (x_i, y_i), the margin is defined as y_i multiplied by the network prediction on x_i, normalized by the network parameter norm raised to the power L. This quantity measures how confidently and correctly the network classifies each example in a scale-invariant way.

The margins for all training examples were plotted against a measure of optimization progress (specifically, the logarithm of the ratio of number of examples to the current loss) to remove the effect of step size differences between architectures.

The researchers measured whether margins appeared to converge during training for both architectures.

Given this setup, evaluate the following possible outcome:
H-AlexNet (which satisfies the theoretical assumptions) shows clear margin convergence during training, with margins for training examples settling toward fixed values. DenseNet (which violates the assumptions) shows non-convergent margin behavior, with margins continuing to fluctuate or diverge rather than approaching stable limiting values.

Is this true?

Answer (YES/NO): NO